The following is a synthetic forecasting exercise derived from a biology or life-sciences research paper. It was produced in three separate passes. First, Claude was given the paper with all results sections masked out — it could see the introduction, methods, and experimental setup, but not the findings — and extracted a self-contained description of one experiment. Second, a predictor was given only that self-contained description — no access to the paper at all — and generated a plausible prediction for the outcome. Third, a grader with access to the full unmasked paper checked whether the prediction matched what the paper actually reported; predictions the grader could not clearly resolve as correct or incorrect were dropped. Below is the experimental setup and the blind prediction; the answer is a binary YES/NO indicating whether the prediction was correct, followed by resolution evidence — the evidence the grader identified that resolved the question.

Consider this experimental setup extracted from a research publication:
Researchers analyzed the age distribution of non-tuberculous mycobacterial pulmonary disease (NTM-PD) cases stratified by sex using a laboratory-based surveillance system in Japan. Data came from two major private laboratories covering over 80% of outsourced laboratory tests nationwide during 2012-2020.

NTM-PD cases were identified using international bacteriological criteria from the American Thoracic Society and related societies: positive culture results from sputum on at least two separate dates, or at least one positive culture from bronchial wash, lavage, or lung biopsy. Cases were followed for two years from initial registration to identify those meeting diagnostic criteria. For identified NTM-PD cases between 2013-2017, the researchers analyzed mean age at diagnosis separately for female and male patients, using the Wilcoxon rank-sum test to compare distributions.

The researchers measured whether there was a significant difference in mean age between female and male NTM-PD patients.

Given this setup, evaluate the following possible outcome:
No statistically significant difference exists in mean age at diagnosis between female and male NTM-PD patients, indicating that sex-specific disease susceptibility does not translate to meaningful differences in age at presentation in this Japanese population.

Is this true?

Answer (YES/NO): NO